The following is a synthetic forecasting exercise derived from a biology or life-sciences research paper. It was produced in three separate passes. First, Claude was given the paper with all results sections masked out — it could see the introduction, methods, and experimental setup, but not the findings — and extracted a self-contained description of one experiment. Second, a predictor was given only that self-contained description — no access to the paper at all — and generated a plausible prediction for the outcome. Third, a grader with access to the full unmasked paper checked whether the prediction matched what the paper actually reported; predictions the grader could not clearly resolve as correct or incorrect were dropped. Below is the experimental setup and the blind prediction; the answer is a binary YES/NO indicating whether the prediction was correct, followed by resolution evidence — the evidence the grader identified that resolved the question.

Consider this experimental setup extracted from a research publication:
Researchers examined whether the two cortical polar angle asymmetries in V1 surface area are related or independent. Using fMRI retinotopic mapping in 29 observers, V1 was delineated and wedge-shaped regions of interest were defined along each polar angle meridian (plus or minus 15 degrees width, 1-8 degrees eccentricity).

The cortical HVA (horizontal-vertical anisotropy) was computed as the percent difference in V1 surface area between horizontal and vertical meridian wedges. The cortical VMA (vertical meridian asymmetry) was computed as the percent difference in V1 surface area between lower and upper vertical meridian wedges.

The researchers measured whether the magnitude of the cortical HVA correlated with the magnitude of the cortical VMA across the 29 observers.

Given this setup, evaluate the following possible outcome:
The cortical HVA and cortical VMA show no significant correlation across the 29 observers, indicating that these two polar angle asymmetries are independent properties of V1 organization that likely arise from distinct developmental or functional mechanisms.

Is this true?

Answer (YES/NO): YES